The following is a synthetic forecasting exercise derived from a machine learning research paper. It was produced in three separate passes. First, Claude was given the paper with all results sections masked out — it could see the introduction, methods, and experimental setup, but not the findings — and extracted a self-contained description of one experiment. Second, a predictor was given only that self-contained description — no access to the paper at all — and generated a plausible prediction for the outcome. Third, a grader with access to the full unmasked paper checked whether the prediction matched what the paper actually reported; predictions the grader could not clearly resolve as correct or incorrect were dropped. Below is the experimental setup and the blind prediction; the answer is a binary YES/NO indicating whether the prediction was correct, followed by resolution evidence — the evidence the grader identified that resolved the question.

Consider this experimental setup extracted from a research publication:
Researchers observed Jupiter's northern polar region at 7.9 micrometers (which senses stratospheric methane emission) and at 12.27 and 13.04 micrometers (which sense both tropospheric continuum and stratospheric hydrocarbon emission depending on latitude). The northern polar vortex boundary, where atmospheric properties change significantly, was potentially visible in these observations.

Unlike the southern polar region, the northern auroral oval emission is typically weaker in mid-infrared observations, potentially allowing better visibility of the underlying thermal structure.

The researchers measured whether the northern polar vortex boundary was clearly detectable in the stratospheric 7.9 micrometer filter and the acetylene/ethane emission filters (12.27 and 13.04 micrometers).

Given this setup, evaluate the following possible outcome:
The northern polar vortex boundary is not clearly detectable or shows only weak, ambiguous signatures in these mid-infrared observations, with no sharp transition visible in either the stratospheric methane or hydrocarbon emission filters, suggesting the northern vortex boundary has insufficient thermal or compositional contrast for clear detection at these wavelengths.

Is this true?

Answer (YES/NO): NO